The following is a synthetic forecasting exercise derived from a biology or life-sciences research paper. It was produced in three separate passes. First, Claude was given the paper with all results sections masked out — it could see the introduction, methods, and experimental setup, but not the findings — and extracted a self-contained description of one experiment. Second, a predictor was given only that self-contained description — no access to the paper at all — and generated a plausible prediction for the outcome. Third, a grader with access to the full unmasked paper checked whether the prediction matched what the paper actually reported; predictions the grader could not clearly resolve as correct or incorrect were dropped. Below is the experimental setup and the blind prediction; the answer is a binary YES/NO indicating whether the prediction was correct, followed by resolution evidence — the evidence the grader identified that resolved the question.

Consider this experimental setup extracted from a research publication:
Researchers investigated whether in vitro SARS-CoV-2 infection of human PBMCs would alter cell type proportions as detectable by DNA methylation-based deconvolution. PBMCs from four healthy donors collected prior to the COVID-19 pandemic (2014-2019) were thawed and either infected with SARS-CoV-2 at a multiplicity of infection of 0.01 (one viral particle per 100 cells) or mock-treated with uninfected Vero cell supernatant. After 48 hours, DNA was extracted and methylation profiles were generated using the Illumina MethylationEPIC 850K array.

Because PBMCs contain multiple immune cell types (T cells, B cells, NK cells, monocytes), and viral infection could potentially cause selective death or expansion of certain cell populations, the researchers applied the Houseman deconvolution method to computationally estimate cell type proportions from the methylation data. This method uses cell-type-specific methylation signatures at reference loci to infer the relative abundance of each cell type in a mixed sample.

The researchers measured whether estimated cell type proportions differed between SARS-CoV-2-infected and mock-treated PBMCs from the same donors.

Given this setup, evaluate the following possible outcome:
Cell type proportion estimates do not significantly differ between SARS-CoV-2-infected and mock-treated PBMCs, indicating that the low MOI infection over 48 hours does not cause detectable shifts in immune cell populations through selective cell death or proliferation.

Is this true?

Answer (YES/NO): YES